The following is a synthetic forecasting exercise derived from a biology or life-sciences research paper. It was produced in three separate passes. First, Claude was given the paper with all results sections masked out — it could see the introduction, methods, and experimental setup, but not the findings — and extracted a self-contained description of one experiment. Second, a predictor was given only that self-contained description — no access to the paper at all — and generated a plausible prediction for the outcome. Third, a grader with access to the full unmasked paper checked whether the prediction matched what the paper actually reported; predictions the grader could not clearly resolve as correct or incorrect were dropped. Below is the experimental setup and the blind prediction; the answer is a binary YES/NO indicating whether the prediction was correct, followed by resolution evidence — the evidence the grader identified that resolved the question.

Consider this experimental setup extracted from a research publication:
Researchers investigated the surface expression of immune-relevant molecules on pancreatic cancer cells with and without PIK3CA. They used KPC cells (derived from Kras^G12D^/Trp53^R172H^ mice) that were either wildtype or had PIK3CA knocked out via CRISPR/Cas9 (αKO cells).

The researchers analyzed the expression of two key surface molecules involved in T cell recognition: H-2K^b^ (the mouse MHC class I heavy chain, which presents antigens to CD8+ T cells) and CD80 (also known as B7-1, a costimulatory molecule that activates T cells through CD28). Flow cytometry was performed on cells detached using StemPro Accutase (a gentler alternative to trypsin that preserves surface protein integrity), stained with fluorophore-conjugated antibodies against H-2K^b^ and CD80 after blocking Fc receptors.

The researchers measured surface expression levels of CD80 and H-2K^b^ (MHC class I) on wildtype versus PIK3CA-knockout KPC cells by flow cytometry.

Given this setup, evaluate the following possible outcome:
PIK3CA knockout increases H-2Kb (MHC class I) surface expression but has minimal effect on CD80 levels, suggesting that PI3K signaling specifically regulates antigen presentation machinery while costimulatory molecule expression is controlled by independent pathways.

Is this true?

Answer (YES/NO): NO